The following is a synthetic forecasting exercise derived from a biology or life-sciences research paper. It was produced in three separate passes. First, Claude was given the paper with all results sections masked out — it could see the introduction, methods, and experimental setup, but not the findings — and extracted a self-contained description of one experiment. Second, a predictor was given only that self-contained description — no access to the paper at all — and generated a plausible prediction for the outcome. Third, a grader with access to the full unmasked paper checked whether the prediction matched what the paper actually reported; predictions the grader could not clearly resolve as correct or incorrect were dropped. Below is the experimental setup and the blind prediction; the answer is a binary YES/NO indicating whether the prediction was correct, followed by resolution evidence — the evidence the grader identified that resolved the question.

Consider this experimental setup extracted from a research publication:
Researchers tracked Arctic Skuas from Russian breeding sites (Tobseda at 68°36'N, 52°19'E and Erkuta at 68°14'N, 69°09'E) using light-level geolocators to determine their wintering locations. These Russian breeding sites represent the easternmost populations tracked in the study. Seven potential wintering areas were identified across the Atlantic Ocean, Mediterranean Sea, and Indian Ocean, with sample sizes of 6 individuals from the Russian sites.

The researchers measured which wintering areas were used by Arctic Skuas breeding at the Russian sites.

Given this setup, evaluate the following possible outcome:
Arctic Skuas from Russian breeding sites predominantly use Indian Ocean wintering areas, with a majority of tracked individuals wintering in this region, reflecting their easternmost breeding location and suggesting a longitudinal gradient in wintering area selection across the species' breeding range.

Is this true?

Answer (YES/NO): YES